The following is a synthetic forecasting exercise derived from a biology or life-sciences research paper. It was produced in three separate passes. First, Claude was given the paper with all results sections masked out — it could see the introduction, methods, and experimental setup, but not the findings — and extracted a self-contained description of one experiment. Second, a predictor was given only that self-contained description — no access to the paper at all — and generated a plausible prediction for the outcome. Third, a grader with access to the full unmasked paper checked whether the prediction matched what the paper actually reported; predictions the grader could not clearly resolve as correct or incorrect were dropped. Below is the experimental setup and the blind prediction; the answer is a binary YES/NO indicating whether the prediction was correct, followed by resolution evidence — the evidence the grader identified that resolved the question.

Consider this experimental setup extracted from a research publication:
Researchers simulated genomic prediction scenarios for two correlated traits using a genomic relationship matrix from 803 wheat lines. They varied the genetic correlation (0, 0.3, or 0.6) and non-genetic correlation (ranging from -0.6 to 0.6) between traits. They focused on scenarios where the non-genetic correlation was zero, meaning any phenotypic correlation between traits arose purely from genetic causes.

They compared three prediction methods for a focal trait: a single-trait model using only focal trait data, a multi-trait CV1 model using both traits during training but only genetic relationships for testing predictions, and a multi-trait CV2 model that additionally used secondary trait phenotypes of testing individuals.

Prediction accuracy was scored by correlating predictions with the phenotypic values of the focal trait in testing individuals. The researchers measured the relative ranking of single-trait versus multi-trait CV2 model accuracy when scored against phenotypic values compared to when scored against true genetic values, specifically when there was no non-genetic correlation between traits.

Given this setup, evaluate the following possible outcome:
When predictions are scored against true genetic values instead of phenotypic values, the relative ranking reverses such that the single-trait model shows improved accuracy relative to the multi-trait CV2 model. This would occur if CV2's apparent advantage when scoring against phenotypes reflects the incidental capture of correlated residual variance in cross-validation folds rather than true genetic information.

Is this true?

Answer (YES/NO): NO